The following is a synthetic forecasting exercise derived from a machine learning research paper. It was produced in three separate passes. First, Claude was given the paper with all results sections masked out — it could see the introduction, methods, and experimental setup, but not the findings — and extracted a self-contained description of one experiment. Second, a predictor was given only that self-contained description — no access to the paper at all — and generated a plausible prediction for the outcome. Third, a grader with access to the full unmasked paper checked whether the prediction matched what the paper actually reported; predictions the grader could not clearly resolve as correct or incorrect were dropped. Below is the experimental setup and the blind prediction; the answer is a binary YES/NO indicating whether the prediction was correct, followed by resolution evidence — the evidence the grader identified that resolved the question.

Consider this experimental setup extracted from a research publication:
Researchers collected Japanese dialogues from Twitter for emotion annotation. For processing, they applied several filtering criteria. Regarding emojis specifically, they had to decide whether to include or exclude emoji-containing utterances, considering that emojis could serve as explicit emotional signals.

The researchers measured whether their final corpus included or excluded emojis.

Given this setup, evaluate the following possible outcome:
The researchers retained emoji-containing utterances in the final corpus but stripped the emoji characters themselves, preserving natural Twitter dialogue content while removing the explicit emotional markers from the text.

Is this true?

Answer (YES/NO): NO